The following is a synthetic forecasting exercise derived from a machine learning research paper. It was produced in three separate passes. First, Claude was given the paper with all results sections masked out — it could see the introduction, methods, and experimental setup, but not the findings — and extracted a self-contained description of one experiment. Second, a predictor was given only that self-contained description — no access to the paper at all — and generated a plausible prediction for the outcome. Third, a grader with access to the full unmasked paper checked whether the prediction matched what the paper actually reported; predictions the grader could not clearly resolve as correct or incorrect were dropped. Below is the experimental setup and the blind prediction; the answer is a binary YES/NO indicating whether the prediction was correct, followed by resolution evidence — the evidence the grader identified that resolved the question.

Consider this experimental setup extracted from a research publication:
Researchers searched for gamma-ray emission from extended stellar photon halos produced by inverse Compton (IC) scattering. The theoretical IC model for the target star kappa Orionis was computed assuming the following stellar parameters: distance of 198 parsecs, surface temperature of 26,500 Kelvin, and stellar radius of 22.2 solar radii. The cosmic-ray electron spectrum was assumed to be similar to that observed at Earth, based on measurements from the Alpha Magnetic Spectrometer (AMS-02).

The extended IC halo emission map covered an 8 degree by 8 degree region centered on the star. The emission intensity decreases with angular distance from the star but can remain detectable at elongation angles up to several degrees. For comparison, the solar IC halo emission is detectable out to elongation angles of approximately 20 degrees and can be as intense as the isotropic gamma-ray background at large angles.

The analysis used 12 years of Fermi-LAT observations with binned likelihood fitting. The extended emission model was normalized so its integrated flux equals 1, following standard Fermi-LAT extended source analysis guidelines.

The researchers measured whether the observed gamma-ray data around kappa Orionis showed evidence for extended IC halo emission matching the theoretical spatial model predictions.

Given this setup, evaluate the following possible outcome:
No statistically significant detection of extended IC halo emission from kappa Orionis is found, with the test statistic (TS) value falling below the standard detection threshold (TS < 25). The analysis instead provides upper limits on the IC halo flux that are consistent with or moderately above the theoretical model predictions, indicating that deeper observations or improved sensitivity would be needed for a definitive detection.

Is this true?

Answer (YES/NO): YES